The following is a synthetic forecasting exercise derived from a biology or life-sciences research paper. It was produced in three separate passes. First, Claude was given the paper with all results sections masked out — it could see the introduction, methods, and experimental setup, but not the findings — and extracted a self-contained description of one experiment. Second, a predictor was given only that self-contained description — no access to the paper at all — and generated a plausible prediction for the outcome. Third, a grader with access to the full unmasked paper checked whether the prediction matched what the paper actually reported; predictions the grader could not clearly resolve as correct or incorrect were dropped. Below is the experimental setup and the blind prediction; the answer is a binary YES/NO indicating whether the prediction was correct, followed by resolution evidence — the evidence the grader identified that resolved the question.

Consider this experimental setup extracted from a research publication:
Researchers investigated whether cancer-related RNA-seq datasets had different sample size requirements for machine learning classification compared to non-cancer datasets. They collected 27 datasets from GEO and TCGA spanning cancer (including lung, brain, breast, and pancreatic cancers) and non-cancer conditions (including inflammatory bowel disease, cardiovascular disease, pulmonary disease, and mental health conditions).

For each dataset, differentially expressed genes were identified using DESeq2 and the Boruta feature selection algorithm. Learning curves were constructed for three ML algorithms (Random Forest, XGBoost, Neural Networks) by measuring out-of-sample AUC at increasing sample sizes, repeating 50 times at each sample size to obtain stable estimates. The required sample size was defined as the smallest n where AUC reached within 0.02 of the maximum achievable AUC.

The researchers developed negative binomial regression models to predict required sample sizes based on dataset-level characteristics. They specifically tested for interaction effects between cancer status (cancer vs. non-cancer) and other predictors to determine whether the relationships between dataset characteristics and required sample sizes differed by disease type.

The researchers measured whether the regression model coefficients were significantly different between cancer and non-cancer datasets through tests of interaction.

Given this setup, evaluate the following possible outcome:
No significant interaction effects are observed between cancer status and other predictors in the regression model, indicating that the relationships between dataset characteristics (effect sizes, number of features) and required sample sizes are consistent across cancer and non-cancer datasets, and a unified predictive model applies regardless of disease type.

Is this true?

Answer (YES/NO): YES